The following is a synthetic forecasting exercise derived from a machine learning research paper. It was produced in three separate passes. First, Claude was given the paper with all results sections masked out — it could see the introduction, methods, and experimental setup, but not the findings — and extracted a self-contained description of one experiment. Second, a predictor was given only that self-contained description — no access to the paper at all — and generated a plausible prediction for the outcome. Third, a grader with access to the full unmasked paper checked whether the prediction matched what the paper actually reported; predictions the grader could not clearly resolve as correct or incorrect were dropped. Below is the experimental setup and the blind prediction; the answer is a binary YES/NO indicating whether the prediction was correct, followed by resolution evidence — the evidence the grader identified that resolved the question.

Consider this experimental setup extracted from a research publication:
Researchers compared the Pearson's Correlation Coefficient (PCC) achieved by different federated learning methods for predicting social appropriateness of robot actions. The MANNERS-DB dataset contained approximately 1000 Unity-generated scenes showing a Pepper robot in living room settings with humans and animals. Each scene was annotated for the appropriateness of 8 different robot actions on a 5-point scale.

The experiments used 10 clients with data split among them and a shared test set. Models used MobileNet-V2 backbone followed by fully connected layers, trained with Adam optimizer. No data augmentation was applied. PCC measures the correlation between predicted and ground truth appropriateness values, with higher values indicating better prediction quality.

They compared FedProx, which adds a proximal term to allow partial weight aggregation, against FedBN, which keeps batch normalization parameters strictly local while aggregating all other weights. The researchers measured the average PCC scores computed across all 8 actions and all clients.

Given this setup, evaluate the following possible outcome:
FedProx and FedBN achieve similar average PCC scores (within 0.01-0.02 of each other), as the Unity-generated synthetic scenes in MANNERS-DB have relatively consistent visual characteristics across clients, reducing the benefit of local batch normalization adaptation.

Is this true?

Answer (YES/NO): NO